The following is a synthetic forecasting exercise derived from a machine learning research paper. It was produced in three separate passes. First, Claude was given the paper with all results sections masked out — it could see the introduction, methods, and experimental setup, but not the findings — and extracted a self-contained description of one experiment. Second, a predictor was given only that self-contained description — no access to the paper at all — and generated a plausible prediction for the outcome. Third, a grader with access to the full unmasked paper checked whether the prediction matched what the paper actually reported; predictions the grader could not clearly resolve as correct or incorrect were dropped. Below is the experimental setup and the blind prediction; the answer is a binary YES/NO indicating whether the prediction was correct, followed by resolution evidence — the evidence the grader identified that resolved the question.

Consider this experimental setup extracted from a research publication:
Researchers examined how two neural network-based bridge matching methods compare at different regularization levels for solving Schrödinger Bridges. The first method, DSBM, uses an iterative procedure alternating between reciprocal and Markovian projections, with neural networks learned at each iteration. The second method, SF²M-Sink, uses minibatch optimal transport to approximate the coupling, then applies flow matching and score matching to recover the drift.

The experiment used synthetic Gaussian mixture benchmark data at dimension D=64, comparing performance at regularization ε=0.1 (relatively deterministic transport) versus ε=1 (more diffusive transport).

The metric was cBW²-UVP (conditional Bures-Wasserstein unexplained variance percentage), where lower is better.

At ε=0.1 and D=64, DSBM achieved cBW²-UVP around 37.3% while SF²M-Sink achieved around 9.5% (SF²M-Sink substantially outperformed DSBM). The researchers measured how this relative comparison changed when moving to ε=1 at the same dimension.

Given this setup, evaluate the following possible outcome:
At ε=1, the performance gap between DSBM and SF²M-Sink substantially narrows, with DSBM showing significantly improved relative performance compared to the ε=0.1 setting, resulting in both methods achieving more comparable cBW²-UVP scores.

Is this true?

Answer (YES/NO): YES